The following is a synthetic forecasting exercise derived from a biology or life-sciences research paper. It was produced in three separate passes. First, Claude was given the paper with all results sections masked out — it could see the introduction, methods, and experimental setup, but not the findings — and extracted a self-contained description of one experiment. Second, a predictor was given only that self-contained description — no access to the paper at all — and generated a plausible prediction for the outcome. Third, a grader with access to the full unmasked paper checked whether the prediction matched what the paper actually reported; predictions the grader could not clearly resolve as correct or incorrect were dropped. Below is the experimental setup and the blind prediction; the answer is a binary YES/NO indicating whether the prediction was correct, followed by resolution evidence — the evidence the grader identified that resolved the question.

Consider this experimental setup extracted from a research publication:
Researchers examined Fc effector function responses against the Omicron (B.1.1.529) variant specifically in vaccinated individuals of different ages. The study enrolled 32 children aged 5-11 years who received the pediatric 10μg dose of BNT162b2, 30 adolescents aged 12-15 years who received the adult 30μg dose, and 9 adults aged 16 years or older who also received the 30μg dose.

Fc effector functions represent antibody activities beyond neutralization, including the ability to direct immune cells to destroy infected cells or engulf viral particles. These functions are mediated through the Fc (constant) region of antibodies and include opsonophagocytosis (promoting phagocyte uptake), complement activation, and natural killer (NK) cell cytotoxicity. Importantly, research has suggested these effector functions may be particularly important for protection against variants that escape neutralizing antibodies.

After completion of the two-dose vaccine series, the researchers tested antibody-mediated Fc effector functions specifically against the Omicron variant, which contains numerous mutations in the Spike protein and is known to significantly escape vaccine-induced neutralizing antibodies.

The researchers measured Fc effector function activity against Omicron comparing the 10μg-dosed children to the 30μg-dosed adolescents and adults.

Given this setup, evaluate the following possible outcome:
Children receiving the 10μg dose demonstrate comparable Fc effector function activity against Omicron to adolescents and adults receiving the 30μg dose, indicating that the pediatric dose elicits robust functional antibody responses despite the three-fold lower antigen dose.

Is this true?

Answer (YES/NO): NO